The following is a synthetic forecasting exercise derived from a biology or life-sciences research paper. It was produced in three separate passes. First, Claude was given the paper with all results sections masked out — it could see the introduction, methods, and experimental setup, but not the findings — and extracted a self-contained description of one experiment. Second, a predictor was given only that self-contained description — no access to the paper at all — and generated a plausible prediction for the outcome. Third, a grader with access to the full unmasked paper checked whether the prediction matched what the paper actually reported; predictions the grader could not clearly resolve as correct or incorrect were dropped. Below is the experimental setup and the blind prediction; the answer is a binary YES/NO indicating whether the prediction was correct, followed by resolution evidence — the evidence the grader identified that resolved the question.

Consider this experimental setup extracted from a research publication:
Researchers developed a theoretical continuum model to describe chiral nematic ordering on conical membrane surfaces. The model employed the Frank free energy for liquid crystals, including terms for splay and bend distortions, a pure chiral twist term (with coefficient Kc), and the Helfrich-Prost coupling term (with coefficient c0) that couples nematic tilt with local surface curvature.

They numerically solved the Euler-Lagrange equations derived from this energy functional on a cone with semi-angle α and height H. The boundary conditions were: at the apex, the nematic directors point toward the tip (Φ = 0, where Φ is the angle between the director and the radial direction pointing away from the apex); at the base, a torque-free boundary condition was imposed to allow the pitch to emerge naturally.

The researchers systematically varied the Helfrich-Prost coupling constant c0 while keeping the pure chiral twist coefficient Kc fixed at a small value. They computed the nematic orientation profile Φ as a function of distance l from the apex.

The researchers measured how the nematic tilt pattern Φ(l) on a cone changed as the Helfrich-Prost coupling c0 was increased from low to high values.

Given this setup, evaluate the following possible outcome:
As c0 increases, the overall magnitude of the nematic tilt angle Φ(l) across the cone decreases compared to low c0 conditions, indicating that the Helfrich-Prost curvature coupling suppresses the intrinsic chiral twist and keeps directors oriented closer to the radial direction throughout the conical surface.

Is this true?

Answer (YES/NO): NO